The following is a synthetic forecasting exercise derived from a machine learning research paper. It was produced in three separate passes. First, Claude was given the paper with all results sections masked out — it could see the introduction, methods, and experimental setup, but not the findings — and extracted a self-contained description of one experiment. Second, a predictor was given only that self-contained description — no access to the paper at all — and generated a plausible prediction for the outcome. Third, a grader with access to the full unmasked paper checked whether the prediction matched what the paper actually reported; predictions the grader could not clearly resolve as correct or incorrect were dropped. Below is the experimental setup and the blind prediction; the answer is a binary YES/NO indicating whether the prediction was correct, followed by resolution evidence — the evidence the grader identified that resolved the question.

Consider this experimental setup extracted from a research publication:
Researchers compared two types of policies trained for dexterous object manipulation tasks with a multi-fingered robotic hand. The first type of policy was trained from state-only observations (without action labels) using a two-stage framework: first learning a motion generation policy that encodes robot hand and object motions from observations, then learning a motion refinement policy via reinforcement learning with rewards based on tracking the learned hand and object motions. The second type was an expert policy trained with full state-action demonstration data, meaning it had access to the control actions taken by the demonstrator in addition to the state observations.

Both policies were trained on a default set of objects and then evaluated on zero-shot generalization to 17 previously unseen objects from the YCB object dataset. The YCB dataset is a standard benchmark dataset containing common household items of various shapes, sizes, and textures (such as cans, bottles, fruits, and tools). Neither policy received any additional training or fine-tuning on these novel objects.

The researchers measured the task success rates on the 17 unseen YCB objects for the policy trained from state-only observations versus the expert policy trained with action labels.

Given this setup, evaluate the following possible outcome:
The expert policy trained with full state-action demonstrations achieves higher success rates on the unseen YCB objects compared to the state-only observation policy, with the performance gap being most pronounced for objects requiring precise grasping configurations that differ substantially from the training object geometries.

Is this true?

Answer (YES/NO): NO